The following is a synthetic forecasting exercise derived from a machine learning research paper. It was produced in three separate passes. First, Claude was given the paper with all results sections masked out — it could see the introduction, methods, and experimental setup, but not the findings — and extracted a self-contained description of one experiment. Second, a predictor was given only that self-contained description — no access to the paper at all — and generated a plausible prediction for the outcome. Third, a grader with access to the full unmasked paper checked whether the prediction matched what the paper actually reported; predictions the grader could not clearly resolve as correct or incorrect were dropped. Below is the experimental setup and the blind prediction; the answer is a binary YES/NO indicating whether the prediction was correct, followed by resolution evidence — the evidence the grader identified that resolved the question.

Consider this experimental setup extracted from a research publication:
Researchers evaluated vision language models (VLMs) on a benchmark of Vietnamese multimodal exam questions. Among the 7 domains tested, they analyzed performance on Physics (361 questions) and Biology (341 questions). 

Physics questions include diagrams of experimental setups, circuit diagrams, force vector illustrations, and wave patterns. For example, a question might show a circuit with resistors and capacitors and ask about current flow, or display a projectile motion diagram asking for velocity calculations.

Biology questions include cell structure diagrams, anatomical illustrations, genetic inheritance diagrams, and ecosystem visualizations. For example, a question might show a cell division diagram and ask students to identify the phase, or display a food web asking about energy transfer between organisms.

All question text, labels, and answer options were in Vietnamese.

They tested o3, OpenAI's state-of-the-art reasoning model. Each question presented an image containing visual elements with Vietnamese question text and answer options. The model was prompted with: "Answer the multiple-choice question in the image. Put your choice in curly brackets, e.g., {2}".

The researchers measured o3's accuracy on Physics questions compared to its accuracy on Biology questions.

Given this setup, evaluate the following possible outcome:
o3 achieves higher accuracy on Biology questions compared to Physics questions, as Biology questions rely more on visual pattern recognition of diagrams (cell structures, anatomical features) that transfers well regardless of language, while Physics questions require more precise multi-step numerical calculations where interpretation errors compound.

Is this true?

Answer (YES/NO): NO